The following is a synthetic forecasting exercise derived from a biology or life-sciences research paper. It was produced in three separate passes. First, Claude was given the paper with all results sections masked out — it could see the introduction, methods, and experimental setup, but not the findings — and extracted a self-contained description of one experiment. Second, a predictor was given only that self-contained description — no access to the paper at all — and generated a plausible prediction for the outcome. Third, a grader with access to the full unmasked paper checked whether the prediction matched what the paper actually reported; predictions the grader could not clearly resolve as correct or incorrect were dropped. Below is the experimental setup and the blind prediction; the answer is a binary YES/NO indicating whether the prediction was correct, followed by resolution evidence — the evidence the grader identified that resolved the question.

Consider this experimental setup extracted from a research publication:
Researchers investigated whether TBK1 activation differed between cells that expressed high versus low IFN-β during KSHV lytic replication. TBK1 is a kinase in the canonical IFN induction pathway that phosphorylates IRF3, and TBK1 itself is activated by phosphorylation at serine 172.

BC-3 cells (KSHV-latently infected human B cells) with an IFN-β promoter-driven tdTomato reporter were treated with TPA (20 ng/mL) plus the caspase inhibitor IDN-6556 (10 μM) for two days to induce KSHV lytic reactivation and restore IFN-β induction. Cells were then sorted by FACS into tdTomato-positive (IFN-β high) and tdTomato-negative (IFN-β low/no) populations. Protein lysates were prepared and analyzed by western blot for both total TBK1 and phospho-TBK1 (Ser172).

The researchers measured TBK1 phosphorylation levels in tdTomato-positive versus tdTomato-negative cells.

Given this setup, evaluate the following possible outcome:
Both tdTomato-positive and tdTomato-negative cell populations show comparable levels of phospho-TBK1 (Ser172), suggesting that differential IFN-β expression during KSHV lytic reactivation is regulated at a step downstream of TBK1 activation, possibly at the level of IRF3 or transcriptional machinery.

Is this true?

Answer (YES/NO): NO